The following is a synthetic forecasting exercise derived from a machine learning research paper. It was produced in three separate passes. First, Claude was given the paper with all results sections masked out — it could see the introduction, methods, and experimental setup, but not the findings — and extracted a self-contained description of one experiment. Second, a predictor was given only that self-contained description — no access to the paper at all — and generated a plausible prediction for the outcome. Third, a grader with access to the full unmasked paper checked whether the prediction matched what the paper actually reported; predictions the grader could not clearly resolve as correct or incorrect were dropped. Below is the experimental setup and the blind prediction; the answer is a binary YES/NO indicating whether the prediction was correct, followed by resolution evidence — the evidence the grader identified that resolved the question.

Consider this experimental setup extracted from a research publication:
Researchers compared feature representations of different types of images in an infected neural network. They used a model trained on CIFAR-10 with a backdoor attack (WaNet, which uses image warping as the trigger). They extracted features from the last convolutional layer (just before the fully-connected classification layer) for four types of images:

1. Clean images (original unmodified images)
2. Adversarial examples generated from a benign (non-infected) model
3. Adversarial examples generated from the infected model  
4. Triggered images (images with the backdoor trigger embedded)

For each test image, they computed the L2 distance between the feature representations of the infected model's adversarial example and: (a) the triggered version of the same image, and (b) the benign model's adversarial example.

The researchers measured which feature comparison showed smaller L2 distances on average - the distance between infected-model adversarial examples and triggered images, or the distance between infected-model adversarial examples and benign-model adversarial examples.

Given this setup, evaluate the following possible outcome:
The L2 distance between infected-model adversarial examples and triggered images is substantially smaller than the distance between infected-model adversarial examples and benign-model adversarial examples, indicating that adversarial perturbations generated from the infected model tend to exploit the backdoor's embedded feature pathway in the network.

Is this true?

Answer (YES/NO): YES